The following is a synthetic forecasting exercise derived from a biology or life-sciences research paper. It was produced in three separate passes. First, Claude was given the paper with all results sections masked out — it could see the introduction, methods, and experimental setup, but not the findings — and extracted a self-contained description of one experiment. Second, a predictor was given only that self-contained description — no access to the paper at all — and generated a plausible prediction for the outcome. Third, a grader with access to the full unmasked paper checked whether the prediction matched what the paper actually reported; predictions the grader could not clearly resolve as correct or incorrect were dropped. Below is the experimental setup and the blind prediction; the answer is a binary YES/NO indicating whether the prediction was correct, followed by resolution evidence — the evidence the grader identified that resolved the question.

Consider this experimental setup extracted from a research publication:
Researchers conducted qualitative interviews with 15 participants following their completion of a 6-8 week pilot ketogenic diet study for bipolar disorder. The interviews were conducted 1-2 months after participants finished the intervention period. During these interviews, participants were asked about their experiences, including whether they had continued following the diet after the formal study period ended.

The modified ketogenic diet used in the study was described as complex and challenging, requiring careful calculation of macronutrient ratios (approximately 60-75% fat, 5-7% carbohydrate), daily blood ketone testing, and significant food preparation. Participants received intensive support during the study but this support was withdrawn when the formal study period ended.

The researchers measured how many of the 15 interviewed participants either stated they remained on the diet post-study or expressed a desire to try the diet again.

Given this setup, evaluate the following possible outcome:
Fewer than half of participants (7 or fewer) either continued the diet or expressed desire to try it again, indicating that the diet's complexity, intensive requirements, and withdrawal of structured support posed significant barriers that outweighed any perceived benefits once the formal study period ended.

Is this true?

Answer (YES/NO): YES